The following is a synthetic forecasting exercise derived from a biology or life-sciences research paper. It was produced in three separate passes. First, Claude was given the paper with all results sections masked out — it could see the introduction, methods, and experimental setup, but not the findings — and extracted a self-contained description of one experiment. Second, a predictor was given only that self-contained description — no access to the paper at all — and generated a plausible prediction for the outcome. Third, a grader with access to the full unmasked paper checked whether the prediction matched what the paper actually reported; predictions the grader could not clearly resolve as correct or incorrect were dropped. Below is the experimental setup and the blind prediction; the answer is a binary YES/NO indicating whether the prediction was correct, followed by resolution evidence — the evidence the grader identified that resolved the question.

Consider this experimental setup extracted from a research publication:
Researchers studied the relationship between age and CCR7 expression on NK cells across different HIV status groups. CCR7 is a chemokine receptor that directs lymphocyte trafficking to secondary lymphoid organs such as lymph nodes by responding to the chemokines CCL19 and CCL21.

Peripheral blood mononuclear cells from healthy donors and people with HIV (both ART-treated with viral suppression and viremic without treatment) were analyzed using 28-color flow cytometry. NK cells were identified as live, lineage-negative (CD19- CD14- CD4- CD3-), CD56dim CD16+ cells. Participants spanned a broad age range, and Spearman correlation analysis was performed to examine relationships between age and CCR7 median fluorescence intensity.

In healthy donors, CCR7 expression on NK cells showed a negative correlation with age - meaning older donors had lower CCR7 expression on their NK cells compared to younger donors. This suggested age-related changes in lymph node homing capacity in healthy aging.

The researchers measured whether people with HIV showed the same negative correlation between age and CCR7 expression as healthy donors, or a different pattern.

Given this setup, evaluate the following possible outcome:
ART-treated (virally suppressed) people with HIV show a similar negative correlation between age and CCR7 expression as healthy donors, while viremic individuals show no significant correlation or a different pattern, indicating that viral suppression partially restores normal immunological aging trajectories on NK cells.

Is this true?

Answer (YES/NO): NO